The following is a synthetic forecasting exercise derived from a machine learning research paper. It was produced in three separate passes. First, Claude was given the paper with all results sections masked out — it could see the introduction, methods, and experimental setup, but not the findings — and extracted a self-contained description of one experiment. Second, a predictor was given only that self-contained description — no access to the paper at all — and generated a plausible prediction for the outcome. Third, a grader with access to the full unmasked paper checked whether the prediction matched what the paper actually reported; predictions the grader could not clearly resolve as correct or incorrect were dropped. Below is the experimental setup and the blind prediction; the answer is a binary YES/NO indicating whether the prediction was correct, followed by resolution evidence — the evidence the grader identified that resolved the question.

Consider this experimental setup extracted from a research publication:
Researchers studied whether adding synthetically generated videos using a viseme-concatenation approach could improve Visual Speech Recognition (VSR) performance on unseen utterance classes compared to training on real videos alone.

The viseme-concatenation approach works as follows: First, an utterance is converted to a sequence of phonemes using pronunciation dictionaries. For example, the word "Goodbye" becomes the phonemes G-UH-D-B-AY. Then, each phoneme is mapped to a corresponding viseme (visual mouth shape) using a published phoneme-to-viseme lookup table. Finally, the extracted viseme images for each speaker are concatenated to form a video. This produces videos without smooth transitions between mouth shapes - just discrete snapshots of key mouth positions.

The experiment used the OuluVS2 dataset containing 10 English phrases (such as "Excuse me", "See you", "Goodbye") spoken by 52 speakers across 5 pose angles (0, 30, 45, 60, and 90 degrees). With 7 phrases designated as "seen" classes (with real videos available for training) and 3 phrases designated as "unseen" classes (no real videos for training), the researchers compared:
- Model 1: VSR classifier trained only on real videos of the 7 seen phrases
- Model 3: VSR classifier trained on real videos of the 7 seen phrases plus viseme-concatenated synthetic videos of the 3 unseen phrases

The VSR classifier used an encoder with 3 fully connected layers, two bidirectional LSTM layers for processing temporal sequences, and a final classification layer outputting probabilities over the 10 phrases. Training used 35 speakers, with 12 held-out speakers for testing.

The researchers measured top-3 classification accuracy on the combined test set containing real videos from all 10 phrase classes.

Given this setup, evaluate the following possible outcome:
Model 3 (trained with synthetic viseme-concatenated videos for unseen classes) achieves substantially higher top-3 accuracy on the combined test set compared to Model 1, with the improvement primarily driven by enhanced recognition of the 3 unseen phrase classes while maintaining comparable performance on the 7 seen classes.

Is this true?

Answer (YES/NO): NO